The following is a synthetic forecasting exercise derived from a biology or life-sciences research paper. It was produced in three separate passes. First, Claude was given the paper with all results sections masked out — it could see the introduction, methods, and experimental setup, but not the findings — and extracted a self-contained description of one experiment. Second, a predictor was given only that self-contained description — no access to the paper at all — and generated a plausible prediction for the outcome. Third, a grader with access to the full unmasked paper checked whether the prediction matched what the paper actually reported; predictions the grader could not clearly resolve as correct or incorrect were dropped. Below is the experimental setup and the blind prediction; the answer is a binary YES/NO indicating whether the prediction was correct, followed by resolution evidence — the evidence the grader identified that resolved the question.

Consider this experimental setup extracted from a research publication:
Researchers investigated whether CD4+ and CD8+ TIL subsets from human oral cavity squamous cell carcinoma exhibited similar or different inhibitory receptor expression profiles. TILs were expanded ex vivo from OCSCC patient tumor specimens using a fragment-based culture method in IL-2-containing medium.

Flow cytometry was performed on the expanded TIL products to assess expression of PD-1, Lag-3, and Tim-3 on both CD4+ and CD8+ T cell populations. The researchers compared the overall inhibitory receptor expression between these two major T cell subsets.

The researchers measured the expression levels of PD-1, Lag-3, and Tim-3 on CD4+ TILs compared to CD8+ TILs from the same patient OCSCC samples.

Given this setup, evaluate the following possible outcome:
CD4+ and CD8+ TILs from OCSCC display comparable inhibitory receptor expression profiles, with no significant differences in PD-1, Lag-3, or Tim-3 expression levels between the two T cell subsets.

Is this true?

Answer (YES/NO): NO